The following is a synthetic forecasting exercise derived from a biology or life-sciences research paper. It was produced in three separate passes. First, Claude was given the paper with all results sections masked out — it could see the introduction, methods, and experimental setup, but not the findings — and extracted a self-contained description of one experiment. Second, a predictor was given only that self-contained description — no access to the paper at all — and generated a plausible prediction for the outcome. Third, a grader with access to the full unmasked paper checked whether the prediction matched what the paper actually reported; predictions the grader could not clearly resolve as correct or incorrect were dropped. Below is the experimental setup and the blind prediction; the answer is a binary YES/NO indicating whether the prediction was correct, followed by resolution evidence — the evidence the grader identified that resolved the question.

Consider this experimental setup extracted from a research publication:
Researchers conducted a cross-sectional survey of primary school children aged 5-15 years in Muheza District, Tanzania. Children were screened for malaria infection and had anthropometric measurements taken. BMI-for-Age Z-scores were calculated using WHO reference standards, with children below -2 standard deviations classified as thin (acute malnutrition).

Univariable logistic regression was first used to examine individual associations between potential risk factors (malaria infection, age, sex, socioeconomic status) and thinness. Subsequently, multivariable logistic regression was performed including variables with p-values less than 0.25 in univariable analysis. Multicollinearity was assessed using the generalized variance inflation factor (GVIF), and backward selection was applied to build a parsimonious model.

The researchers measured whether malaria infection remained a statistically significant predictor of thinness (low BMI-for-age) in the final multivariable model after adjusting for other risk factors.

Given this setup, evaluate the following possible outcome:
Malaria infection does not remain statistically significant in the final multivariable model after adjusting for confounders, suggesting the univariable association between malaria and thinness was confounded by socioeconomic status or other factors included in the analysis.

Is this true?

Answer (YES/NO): NO